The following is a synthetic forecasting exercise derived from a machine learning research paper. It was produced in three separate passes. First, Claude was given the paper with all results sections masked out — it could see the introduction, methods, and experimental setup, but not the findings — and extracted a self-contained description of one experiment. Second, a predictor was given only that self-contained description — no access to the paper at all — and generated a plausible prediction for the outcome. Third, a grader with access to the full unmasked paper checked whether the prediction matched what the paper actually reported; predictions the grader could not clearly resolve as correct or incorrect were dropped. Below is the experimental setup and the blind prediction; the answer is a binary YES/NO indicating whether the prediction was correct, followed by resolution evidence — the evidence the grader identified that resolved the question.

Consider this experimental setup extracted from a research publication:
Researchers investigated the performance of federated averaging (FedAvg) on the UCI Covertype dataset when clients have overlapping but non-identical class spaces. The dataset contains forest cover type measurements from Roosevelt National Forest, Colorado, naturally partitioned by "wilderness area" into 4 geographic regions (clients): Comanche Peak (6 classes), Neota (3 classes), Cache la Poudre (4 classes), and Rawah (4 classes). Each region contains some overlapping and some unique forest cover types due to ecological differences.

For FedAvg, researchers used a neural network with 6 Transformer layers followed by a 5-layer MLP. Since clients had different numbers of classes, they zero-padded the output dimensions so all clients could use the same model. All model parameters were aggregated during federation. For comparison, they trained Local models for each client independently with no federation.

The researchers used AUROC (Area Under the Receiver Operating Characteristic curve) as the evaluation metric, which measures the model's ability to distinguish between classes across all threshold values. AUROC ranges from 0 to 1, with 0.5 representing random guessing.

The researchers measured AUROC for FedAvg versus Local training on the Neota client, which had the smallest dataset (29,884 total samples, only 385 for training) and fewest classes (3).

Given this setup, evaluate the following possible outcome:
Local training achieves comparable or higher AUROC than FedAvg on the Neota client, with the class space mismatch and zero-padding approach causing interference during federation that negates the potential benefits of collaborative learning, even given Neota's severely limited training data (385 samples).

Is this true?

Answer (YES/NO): YES